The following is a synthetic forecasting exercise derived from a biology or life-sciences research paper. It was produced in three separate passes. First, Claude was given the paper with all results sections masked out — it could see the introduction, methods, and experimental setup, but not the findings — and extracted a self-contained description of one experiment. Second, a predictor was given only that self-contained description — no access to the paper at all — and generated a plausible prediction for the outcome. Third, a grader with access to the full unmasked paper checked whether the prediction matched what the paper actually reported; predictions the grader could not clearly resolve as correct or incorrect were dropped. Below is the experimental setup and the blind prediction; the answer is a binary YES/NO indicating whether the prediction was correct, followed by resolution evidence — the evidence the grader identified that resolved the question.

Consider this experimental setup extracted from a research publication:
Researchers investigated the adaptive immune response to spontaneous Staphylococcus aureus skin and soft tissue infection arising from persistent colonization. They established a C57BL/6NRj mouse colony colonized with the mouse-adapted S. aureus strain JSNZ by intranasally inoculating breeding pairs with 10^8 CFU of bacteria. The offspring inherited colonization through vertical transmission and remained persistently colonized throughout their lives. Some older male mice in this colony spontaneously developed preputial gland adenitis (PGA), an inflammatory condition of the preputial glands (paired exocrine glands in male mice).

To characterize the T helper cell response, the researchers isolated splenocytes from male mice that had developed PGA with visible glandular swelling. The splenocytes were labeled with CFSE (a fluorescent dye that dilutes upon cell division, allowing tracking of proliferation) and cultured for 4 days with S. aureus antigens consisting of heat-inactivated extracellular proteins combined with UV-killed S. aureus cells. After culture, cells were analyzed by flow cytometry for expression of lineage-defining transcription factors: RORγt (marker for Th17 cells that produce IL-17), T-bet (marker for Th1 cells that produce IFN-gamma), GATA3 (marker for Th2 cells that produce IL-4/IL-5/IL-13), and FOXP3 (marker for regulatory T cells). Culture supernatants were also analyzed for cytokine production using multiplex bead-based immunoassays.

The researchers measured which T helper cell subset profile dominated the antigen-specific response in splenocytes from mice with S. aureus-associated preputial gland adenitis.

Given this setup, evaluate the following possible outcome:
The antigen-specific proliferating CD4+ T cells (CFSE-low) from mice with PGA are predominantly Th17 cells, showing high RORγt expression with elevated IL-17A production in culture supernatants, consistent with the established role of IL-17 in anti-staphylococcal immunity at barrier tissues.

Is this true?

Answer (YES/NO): YES